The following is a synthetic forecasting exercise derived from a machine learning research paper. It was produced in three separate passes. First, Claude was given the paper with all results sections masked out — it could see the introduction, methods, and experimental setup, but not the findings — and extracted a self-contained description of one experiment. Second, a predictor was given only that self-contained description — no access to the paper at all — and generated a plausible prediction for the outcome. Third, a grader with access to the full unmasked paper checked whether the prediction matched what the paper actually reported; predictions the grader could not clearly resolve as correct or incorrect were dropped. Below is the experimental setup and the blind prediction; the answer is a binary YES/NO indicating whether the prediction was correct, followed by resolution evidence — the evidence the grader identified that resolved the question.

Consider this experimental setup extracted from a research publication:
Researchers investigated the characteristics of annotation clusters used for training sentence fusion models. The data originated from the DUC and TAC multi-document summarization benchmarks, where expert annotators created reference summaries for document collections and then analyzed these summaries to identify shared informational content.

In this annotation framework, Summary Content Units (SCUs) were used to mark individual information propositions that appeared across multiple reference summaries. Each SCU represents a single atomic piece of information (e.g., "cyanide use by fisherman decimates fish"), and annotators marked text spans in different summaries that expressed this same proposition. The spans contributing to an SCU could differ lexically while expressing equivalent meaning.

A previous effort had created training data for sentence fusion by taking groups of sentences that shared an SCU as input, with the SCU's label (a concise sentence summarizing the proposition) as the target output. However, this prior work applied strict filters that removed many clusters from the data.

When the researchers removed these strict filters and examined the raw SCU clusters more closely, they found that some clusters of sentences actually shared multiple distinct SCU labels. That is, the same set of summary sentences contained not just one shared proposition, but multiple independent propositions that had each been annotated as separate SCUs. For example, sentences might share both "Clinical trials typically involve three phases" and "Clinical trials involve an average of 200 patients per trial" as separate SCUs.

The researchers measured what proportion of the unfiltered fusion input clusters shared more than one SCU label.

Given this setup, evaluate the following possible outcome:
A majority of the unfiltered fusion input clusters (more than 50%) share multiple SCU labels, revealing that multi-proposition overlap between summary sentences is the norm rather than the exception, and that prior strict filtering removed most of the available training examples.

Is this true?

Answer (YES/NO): NO